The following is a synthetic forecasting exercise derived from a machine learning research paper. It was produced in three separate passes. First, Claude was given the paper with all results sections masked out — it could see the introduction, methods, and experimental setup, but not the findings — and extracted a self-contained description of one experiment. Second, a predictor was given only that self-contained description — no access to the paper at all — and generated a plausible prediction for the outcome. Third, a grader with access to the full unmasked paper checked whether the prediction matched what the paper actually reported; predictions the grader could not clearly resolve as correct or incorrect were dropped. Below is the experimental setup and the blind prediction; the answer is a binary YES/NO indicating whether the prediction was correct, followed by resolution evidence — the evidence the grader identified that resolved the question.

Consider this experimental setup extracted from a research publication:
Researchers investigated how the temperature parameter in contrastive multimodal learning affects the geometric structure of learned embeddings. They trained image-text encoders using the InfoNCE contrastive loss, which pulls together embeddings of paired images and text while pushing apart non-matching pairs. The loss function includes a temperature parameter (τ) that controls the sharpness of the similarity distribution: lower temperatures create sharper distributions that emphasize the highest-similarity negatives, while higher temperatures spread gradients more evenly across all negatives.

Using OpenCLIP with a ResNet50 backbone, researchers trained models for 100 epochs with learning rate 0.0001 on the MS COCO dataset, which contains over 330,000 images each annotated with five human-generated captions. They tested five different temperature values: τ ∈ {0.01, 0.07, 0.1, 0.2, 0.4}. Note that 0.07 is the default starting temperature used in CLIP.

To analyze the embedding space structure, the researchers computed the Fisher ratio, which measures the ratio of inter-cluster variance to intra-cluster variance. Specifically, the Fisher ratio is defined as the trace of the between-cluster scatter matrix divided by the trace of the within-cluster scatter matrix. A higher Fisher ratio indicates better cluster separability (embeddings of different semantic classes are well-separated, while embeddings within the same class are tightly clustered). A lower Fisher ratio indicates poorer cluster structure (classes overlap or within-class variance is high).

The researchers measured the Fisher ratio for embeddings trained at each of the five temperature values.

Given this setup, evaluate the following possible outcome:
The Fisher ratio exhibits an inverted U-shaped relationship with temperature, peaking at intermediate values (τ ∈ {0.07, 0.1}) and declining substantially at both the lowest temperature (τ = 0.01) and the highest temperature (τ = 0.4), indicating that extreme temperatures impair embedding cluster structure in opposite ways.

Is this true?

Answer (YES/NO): NO